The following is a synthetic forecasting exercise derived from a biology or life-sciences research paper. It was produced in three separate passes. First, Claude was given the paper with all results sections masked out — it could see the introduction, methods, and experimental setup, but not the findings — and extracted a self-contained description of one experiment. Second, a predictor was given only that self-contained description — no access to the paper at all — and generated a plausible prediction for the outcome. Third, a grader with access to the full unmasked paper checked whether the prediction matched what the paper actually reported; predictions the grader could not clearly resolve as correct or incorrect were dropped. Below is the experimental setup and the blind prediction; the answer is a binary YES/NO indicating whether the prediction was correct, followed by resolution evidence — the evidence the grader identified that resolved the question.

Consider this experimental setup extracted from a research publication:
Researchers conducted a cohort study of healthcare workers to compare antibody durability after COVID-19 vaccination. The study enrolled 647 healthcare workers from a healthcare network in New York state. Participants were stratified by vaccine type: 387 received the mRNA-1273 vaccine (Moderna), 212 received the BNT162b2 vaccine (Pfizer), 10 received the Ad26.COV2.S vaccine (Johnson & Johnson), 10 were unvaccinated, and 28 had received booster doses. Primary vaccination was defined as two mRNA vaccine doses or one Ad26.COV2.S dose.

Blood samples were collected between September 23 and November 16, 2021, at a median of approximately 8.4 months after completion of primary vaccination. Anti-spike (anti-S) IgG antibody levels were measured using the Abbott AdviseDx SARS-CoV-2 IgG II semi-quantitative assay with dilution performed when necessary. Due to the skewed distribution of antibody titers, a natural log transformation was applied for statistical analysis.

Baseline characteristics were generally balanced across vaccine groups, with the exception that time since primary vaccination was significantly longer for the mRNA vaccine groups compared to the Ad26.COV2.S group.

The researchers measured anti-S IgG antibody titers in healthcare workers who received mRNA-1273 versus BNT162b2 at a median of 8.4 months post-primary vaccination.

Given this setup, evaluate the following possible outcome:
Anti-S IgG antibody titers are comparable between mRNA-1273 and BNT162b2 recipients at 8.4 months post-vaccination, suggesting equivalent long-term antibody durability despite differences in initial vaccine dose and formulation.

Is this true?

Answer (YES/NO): NO